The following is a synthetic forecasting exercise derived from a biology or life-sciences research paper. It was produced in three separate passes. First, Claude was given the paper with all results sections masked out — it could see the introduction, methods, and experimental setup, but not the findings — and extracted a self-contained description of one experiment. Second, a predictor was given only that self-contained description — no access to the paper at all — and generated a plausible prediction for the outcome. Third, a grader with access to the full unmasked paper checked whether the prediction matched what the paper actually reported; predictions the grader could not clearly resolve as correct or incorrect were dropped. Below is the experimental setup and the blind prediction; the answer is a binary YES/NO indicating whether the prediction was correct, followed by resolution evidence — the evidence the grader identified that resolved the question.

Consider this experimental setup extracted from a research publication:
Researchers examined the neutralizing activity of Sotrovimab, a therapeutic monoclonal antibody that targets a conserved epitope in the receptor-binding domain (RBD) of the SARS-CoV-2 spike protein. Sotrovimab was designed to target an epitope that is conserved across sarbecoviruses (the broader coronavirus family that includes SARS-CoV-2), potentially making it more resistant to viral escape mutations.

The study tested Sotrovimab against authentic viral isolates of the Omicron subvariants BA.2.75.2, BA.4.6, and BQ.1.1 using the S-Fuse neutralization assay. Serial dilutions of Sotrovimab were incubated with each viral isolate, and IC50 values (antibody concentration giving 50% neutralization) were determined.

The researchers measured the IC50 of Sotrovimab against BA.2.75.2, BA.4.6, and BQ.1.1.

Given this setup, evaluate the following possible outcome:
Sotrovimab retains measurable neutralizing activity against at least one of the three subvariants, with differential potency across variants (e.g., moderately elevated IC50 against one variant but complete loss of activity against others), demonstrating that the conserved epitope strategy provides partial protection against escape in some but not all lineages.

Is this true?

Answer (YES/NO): NO